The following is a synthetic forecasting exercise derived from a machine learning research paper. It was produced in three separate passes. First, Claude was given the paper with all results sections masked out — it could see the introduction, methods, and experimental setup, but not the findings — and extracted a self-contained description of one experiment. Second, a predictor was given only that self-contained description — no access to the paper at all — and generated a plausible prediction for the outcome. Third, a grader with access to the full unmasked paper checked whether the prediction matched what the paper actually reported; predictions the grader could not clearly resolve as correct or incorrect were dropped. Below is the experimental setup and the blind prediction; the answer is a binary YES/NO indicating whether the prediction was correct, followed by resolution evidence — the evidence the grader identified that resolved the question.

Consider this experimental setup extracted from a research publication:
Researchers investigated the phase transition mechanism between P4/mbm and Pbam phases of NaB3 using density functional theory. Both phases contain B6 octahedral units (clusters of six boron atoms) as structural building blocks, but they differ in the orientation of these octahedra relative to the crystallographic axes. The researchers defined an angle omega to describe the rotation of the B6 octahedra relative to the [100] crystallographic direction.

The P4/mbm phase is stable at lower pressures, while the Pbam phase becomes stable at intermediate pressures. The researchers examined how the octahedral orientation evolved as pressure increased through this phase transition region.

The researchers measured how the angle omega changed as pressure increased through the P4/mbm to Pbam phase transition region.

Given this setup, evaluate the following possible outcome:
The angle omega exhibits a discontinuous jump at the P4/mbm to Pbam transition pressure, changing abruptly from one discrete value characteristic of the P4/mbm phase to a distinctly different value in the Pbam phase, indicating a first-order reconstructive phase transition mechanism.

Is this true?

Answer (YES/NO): NO